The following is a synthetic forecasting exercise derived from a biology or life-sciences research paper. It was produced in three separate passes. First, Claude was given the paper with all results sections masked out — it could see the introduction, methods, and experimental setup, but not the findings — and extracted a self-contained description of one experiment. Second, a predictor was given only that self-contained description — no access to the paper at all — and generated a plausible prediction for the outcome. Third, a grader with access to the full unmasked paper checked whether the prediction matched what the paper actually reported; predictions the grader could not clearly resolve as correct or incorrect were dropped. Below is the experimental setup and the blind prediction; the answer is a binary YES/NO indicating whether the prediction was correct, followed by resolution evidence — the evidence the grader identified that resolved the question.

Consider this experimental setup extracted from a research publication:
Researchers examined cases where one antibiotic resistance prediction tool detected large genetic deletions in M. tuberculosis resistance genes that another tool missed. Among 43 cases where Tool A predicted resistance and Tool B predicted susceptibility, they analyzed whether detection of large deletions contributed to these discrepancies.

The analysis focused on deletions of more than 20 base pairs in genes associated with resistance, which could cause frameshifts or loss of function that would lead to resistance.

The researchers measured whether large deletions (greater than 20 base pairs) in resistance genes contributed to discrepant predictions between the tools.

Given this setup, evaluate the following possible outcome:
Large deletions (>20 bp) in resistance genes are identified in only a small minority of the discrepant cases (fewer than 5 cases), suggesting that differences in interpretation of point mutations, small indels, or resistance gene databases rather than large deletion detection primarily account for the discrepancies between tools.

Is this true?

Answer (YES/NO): YES